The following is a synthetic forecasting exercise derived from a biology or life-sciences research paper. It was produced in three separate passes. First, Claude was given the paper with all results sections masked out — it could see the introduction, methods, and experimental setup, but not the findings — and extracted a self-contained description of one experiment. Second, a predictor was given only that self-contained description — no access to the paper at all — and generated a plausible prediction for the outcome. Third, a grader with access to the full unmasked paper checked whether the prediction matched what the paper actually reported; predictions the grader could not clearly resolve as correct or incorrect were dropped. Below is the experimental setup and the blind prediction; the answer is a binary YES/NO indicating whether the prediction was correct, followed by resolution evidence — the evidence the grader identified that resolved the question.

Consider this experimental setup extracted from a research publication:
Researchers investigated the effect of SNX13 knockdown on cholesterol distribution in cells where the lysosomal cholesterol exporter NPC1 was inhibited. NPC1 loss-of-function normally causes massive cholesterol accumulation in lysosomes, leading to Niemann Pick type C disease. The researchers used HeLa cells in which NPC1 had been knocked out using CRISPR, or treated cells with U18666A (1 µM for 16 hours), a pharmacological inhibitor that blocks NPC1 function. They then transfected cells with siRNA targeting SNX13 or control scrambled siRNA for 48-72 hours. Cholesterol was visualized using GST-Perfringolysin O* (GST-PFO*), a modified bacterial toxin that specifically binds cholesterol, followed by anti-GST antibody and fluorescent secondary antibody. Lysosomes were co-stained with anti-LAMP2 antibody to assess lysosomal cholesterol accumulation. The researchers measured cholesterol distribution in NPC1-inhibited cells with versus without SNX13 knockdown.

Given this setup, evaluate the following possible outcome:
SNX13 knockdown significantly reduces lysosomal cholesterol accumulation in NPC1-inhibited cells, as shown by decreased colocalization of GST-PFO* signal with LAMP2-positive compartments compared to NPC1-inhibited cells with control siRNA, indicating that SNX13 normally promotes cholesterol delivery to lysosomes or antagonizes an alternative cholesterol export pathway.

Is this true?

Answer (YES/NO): YES